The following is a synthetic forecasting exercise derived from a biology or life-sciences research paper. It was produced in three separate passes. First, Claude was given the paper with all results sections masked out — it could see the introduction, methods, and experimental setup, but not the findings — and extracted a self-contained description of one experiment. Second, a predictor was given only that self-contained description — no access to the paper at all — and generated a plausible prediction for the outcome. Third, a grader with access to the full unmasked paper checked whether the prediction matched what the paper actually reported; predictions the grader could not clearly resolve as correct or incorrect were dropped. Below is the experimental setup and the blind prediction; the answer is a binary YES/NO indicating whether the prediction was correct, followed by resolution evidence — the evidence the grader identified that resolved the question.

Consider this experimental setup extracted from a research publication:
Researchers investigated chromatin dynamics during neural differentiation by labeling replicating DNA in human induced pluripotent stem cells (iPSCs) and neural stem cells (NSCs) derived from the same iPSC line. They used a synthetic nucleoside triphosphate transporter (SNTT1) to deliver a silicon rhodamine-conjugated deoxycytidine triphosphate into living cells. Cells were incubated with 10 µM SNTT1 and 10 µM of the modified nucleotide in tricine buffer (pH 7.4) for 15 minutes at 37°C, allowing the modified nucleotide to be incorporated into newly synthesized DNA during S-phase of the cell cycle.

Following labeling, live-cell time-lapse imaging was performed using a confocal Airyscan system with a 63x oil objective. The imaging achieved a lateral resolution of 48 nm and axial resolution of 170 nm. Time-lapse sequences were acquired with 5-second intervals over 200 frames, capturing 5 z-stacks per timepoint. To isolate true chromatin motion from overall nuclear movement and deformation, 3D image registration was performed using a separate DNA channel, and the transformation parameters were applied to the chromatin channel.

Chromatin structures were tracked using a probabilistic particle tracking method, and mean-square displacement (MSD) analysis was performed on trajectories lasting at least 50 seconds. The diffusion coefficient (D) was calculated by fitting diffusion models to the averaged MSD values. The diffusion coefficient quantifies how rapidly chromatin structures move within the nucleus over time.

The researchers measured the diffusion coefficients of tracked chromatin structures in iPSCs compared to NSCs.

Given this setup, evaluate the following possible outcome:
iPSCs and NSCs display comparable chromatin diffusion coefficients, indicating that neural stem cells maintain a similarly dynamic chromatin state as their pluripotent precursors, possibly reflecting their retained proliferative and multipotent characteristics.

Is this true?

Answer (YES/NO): NO